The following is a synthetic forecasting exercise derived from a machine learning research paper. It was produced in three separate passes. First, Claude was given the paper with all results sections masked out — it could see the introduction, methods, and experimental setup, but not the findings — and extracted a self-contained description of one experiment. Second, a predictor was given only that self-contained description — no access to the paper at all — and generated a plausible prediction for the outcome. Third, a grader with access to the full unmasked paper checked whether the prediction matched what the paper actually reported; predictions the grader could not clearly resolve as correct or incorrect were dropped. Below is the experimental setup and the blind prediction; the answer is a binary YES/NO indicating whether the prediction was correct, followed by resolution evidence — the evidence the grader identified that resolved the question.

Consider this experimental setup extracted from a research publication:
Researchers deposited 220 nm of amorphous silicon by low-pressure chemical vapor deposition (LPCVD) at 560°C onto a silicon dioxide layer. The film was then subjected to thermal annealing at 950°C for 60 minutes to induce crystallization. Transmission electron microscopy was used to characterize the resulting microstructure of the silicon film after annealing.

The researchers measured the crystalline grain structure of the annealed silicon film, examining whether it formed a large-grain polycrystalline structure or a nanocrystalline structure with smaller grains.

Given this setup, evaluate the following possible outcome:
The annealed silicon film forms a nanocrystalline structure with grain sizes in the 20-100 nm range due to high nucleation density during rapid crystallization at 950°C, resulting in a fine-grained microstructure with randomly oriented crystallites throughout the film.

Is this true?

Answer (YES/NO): NO